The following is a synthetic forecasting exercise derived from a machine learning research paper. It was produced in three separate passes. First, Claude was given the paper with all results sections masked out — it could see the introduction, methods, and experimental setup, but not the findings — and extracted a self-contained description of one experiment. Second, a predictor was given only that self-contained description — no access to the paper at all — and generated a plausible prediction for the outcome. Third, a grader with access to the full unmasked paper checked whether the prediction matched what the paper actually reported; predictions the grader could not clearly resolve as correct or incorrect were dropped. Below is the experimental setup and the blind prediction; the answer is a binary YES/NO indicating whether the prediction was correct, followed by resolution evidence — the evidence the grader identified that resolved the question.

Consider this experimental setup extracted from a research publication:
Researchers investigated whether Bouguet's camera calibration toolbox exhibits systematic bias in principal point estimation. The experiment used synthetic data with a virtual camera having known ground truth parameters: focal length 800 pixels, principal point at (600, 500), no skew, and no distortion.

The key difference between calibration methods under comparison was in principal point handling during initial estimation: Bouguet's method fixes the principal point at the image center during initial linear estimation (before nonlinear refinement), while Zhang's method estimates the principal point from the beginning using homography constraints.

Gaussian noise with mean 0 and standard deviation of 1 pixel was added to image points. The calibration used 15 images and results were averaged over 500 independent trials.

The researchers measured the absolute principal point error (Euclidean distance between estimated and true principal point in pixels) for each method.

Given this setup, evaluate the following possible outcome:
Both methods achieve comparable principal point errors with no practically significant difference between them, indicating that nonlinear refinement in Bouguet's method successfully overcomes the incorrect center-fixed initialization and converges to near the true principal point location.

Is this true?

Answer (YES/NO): NO